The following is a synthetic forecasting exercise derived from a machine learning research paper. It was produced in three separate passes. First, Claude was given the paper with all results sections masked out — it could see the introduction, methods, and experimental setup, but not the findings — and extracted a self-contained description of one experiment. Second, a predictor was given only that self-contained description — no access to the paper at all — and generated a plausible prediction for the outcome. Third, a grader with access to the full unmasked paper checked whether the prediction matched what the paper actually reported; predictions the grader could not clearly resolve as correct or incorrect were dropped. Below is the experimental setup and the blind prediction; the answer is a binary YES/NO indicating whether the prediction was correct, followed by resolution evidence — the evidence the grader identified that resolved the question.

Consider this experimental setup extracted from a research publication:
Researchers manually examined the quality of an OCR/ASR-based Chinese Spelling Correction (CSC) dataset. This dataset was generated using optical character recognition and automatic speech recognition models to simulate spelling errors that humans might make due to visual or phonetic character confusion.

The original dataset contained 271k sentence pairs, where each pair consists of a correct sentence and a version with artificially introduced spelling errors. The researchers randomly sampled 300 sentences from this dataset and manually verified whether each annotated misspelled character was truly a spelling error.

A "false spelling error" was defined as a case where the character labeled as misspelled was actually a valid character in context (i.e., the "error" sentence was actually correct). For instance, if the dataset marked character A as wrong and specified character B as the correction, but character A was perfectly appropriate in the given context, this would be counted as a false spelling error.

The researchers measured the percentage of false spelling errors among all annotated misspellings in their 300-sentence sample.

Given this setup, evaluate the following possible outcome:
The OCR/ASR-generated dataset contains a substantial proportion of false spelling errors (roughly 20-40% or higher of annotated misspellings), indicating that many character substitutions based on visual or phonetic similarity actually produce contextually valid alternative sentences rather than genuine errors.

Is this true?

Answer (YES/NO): NO